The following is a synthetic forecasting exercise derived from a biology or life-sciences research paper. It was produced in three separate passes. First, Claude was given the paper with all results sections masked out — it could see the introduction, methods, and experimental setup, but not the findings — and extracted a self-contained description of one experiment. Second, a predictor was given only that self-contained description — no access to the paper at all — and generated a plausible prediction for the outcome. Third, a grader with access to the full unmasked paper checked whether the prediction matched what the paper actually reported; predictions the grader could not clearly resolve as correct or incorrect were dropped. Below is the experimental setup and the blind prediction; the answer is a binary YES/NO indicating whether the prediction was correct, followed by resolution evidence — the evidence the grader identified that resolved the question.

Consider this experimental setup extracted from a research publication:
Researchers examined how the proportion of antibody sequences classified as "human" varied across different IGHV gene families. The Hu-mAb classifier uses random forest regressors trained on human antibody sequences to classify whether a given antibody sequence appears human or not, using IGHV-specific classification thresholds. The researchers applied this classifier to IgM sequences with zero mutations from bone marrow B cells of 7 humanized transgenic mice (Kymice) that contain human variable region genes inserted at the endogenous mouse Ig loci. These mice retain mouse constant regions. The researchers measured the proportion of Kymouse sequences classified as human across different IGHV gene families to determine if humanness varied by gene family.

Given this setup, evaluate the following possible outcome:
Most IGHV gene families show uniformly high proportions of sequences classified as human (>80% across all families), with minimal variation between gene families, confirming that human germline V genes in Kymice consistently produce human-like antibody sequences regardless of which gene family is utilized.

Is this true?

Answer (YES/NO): YES